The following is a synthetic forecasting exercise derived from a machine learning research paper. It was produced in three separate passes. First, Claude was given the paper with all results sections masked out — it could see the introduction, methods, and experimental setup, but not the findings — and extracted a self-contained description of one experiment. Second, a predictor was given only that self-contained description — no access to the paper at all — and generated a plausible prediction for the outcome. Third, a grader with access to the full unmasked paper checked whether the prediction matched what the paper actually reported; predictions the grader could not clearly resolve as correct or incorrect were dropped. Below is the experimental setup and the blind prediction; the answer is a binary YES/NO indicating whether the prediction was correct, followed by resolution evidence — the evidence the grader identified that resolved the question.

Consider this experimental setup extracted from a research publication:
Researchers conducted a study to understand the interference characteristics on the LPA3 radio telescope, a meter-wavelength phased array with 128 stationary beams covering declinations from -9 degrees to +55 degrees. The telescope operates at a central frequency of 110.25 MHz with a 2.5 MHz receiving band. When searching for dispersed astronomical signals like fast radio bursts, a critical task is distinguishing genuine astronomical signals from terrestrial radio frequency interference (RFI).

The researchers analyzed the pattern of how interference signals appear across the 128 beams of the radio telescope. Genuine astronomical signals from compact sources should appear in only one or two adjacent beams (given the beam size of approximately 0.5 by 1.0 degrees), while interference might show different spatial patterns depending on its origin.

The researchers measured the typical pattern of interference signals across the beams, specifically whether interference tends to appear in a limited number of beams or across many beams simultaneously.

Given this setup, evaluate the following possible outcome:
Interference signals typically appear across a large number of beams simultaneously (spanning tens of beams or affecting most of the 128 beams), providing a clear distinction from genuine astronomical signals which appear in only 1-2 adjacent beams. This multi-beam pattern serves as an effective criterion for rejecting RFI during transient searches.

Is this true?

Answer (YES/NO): YES